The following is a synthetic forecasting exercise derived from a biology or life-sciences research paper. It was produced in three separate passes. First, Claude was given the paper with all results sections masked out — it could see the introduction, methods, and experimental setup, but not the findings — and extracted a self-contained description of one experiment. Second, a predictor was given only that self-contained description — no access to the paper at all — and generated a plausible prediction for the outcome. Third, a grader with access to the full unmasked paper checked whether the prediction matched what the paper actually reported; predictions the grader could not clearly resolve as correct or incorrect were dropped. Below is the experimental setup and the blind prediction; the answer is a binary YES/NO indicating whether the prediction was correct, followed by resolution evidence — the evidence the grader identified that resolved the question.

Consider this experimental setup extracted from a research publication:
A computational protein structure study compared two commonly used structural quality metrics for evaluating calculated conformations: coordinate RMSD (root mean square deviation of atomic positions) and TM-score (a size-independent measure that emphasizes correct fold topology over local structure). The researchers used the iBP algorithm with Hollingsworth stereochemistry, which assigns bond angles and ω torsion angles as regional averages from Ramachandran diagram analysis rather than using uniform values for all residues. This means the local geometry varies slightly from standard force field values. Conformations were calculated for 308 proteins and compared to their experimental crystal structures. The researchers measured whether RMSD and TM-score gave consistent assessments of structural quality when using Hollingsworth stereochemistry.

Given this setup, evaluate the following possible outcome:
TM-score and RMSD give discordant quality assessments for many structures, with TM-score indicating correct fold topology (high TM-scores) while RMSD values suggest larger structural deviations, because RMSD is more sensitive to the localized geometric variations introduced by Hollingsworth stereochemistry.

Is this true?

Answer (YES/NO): NO